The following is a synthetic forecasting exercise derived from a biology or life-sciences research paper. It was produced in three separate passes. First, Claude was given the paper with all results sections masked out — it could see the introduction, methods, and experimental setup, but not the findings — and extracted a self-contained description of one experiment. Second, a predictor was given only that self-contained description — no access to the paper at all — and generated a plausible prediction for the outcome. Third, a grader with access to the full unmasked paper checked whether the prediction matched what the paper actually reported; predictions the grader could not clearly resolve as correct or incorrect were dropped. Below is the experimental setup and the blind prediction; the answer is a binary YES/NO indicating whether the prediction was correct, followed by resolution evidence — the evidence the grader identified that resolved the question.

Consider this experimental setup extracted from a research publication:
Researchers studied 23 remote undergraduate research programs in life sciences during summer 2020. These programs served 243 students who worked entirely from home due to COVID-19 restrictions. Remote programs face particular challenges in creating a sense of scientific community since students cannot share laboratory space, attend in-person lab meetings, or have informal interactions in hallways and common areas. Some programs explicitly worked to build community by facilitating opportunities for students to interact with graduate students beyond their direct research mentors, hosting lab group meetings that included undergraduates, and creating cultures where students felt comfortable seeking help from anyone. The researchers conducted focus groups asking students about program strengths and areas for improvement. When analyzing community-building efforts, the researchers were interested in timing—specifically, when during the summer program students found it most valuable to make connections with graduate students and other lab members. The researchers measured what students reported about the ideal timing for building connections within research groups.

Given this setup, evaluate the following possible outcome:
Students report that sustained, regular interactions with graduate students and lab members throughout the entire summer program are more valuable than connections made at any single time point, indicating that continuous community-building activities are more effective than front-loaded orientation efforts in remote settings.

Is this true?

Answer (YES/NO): NO